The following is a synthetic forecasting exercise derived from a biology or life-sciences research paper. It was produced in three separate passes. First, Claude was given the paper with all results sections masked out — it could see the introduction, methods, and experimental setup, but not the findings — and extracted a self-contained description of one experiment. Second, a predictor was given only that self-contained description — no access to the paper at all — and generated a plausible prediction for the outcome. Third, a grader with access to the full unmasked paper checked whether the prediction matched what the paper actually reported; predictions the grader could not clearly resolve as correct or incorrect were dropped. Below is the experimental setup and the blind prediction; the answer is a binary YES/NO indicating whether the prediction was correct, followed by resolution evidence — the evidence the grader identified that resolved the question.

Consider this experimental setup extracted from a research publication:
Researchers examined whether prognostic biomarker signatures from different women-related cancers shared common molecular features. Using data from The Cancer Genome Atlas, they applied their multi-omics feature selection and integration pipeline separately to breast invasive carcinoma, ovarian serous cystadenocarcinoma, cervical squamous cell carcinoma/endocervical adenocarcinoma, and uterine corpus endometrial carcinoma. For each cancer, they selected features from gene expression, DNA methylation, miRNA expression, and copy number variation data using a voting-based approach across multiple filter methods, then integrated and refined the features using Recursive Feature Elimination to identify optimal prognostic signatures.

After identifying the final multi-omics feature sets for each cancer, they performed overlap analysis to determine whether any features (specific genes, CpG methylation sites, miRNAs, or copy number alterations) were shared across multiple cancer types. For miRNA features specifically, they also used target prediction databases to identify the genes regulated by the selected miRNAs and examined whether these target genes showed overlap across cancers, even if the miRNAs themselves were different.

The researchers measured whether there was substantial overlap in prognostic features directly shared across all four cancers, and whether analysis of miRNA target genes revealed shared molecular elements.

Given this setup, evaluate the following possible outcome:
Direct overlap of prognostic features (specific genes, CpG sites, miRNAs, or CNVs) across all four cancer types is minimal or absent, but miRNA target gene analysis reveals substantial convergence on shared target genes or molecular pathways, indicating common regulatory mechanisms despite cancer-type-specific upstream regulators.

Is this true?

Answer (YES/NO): YES